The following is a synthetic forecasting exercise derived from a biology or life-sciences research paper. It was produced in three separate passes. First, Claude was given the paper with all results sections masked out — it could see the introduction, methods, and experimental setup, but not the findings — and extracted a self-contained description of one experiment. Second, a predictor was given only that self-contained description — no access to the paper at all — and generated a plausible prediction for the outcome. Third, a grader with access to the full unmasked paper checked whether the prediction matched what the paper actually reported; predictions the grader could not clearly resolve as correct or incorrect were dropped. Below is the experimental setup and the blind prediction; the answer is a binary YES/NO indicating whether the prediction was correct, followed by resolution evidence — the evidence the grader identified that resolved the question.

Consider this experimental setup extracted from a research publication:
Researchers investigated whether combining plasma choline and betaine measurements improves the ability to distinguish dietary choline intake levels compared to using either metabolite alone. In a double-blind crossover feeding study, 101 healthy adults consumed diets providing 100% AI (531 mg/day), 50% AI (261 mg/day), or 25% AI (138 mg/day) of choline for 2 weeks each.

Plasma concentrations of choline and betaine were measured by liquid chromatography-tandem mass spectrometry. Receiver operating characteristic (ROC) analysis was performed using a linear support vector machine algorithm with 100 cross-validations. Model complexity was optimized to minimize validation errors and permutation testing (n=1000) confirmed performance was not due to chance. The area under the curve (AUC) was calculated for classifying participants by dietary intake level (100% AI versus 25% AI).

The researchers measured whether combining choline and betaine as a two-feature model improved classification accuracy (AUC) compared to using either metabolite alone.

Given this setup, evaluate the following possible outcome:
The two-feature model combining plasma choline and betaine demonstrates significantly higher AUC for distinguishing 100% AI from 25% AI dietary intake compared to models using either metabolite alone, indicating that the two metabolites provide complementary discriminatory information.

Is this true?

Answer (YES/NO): NO